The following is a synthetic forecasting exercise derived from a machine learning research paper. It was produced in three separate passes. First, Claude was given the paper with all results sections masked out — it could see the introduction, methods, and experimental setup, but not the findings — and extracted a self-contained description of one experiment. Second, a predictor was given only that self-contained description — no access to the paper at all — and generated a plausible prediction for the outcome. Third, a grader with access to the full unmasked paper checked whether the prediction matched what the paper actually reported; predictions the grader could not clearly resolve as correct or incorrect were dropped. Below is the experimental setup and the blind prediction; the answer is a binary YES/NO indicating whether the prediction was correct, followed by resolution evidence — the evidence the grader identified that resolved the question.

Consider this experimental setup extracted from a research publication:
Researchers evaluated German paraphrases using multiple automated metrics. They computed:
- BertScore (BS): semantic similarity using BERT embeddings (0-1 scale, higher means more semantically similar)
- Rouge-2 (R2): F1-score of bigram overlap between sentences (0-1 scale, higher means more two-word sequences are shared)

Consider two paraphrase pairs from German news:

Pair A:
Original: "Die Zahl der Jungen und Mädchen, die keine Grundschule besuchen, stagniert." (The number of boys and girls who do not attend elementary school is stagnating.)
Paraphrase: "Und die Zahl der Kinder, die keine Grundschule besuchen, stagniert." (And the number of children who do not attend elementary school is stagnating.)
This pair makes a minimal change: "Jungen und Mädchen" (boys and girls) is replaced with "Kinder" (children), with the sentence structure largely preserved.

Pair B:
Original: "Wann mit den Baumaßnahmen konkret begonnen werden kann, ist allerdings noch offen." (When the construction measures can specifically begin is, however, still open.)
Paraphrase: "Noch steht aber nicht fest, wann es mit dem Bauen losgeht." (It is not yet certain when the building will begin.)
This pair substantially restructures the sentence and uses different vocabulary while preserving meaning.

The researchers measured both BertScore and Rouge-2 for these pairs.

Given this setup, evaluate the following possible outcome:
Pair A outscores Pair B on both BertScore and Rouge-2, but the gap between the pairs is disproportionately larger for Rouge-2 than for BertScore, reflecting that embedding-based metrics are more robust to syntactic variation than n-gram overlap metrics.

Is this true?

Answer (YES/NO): NO